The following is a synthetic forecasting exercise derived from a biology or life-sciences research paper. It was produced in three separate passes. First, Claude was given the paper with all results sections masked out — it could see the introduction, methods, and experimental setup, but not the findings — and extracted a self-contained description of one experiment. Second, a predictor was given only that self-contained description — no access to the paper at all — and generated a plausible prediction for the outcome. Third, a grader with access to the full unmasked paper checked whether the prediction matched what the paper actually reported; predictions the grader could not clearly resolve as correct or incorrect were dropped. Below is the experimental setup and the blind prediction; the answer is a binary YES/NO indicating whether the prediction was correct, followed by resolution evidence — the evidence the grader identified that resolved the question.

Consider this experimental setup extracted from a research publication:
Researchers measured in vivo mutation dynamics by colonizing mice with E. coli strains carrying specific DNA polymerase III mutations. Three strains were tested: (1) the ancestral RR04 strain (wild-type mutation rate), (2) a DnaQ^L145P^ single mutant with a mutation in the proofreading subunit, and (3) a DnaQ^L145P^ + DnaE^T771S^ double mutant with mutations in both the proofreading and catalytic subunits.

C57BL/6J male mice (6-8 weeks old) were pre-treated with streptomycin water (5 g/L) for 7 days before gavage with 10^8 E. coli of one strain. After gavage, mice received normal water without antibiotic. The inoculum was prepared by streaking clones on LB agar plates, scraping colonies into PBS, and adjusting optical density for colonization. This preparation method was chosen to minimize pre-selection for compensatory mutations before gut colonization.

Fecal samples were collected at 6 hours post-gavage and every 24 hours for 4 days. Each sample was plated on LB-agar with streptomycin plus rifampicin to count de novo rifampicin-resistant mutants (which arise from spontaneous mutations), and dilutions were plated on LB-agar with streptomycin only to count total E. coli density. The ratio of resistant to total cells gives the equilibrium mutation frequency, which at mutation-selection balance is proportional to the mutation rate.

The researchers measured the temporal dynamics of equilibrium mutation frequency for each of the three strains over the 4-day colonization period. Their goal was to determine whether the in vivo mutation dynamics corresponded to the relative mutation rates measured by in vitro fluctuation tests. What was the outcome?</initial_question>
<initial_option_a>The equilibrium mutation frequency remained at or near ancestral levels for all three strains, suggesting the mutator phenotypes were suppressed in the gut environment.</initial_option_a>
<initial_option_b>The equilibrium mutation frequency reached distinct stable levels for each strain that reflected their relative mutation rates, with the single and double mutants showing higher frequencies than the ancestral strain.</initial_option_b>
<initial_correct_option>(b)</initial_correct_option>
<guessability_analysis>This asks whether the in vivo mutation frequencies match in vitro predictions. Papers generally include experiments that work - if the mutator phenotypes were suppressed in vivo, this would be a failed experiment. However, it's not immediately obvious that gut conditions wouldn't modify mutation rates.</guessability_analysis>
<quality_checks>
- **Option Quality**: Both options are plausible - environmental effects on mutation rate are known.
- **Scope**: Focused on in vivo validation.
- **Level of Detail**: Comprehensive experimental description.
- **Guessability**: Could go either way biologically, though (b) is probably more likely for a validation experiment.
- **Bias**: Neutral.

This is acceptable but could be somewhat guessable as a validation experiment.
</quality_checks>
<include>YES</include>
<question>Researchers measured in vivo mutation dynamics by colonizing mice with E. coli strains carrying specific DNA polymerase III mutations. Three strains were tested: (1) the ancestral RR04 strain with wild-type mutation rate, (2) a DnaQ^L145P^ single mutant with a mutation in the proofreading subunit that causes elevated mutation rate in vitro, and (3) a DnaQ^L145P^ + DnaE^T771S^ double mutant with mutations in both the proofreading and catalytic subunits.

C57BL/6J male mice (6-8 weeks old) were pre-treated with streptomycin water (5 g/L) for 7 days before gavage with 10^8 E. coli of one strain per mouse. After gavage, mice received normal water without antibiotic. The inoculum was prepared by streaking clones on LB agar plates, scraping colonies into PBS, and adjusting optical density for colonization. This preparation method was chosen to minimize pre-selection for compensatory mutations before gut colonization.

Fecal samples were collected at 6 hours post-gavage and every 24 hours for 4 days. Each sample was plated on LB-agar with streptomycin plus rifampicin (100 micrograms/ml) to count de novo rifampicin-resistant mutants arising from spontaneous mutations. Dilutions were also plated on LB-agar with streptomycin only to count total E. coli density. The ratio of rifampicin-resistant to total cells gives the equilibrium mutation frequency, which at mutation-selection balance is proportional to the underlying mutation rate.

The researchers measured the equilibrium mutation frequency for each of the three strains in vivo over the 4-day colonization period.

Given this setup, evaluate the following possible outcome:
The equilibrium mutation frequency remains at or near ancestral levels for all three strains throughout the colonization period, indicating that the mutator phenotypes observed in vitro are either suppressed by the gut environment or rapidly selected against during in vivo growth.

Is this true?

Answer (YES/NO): NO